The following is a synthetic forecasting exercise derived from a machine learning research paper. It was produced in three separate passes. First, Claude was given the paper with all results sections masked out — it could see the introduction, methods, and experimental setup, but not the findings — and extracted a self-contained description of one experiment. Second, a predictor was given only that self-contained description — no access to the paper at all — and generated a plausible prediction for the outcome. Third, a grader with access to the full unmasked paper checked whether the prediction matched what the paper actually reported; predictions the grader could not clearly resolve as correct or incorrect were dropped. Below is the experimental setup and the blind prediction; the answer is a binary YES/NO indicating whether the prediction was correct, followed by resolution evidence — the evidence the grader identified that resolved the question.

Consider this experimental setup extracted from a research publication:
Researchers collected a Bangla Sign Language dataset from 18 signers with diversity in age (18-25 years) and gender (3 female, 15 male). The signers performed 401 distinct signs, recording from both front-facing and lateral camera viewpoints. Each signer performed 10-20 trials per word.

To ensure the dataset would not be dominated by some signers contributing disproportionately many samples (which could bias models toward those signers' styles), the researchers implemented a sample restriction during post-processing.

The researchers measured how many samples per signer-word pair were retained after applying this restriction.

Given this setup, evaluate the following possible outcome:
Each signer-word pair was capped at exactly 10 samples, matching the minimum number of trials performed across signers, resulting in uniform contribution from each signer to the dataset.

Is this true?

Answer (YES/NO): NO